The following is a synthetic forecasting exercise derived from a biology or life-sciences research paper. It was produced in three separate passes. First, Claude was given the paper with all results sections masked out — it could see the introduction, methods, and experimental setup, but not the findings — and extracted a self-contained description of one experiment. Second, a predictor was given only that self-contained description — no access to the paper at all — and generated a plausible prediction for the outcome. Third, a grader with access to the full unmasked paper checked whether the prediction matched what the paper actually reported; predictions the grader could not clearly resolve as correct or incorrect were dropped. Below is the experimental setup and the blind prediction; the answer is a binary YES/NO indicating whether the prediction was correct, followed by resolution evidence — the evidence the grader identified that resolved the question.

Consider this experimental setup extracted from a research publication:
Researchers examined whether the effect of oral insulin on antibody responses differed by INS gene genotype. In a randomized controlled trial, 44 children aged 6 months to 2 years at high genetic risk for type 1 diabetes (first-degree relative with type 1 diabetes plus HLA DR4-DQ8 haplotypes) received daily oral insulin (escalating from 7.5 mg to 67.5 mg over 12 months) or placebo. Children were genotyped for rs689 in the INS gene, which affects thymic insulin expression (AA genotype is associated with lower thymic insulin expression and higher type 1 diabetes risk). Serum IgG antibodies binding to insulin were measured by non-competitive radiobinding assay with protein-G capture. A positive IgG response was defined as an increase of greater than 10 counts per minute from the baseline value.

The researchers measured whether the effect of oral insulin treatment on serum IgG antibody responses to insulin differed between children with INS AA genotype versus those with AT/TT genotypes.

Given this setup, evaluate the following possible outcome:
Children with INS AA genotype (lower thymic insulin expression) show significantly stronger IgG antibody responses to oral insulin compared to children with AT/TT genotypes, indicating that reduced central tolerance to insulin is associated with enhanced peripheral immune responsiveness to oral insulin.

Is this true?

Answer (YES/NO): YES